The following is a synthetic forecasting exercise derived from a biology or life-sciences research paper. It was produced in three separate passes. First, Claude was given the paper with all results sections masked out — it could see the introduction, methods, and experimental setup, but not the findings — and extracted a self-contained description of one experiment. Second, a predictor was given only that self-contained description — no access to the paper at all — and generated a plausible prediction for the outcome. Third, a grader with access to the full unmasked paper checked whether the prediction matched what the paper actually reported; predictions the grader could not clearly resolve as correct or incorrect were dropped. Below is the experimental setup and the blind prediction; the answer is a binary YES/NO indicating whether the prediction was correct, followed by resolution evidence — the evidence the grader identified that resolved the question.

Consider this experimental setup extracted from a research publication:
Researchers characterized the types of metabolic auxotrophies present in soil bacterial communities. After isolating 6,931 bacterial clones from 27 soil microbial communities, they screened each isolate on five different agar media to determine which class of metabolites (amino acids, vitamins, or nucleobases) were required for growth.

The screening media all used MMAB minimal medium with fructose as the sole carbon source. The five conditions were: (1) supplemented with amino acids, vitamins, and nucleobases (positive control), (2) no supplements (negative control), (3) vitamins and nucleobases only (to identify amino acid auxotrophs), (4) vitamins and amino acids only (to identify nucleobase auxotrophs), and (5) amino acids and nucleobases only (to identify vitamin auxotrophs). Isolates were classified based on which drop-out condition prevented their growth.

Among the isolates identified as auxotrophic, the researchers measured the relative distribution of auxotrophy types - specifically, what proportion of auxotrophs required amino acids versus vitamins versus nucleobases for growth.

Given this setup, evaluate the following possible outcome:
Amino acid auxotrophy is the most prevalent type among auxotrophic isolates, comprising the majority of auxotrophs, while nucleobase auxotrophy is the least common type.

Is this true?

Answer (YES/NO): YES